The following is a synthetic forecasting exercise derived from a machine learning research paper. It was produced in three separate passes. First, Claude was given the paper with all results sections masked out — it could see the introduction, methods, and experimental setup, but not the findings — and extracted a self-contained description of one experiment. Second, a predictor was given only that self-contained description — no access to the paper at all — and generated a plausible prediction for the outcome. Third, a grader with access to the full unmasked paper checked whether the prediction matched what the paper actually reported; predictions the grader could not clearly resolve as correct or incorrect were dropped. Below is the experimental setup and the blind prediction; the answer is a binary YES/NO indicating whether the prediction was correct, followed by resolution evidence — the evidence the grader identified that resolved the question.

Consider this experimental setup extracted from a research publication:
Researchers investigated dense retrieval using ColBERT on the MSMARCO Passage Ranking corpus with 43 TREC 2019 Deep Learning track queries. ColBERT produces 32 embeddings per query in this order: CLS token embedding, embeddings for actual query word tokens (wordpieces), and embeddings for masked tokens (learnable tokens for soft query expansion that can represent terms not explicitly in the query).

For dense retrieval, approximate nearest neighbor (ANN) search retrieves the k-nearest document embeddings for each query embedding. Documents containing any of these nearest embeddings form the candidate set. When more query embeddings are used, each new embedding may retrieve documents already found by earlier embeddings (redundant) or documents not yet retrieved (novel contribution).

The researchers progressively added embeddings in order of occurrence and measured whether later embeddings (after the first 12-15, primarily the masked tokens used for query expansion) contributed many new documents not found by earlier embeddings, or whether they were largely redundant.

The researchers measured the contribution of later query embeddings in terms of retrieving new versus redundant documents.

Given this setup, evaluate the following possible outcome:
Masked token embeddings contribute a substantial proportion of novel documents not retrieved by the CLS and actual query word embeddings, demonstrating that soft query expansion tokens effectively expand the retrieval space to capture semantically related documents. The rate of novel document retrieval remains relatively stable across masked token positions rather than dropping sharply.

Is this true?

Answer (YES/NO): NO